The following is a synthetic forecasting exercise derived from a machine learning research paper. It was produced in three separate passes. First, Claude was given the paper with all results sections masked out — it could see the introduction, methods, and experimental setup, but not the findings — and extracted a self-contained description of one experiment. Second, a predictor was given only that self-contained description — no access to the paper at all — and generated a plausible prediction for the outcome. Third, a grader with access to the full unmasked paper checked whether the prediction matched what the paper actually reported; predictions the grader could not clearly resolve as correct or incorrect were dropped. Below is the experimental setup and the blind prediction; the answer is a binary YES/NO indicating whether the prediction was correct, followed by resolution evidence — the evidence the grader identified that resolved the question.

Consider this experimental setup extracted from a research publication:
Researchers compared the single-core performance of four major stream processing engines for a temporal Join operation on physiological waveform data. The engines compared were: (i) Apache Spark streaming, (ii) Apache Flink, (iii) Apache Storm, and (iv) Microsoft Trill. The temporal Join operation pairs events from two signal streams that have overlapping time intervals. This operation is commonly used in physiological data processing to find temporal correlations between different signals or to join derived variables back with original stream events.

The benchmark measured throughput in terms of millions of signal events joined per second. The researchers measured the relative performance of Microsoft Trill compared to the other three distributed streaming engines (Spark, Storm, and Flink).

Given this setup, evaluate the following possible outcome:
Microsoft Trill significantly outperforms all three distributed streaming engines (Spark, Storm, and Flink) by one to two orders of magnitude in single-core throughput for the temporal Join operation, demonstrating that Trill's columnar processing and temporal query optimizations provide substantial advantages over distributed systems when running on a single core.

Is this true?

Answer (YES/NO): NO